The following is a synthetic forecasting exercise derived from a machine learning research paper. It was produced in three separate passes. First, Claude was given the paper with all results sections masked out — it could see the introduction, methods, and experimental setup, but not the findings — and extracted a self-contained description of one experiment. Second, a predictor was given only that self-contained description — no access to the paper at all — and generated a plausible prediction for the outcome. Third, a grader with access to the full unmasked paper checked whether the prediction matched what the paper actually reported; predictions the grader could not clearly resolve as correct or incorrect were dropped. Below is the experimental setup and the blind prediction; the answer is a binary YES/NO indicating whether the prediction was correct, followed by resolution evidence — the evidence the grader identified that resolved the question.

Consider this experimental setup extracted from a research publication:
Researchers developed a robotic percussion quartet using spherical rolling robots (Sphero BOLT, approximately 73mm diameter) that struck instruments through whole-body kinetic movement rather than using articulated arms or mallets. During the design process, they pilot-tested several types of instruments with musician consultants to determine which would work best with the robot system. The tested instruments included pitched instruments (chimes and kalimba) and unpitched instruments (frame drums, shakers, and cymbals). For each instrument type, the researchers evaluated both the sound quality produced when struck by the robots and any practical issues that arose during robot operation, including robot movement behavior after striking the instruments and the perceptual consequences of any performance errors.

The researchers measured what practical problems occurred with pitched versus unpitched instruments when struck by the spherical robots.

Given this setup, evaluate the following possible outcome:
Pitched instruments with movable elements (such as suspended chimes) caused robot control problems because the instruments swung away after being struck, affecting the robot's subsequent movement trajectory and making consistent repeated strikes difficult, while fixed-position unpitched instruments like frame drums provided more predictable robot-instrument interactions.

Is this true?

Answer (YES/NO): NO